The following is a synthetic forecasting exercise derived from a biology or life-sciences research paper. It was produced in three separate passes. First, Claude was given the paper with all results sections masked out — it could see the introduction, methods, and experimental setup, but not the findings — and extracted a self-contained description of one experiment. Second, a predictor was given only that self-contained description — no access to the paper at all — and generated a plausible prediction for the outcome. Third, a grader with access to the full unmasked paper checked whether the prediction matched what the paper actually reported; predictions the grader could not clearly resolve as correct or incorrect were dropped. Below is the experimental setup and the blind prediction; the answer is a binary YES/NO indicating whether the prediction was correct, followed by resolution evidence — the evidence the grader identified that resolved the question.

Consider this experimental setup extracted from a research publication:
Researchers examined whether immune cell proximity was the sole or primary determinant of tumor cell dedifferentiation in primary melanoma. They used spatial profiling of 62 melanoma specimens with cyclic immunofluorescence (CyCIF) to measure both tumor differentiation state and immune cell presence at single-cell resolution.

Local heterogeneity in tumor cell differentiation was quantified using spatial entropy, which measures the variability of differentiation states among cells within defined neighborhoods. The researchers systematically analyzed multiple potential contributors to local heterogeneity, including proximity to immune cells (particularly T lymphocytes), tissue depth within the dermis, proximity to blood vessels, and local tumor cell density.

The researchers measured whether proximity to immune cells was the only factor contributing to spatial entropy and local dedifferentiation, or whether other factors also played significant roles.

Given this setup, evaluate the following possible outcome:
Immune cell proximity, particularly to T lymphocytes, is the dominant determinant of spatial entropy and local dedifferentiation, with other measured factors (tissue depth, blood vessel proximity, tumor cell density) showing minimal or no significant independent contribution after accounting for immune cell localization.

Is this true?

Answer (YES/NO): NO